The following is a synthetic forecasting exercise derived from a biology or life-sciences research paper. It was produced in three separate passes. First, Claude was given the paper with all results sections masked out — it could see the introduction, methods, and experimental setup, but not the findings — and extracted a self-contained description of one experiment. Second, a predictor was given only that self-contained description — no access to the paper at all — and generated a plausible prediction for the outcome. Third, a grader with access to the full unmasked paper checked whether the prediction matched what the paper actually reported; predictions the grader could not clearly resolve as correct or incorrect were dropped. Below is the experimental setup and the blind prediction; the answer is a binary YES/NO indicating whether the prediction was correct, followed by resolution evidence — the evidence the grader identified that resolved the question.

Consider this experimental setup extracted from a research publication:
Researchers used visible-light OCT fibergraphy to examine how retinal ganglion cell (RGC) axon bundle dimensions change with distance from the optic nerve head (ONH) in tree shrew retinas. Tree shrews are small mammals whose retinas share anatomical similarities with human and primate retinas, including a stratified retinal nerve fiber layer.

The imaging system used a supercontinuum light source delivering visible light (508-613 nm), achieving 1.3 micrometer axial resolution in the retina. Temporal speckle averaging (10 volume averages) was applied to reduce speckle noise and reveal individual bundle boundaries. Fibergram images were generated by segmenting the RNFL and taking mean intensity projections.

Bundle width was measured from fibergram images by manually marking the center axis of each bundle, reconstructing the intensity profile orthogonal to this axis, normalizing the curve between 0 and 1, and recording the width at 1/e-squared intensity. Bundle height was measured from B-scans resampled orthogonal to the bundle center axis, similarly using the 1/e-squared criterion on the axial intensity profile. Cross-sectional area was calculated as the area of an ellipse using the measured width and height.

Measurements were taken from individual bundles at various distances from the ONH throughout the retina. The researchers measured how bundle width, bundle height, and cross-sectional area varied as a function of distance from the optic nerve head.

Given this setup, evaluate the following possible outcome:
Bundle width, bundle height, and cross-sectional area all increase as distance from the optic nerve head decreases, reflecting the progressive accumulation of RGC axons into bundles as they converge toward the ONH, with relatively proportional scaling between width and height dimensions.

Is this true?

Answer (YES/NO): NO